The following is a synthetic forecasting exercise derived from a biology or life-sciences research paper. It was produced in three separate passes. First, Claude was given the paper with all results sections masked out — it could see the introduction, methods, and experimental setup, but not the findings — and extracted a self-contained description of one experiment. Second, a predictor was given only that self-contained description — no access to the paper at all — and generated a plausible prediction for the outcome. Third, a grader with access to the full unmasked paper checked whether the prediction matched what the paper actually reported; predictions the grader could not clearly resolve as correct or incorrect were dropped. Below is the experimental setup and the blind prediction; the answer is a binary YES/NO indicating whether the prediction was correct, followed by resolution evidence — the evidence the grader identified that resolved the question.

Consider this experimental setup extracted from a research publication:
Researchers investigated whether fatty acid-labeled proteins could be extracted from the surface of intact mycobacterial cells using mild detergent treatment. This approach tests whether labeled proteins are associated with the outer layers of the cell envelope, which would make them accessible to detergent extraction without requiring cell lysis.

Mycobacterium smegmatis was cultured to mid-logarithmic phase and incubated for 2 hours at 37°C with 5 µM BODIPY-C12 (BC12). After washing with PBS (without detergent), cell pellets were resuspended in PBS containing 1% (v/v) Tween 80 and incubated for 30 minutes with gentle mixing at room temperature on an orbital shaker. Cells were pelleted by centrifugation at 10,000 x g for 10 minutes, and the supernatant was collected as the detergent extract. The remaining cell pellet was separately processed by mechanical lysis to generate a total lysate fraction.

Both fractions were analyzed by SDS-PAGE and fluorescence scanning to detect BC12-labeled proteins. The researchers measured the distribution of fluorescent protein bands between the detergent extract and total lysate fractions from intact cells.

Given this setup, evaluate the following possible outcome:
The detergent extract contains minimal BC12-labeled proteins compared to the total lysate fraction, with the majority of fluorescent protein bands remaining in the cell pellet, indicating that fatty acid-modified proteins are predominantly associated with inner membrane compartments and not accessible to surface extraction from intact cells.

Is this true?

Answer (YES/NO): NO